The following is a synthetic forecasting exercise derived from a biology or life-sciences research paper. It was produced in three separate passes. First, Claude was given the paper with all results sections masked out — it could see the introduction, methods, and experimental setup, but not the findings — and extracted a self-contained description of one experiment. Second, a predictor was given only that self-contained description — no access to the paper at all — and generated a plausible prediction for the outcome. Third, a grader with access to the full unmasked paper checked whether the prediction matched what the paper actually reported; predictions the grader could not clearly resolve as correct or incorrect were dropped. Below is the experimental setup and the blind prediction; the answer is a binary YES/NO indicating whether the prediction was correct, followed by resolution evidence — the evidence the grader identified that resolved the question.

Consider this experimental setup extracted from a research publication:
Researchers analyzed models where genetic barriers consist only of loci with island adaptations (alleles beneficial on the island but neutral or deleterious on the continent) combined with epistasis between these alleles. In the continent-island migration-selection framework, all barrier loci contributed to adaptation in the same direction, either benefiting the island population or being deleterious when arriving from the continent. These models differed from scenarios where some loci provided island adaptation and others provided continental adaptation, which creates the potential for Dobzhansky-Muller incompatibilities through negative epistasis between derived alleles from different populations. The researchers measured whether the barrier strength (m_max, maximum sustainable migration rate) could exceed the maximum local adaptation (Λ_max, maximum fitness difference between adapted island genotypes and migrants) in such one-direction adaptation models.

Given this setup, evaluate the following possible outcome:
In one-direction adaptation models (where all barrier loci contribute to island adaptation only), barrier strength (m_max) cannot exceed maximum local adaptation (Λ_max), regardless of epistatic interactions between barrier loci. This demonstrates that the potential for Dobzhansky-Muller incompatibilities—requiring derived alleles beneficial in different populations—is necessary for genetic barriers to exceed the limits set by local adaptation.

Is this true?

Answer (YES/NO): YES